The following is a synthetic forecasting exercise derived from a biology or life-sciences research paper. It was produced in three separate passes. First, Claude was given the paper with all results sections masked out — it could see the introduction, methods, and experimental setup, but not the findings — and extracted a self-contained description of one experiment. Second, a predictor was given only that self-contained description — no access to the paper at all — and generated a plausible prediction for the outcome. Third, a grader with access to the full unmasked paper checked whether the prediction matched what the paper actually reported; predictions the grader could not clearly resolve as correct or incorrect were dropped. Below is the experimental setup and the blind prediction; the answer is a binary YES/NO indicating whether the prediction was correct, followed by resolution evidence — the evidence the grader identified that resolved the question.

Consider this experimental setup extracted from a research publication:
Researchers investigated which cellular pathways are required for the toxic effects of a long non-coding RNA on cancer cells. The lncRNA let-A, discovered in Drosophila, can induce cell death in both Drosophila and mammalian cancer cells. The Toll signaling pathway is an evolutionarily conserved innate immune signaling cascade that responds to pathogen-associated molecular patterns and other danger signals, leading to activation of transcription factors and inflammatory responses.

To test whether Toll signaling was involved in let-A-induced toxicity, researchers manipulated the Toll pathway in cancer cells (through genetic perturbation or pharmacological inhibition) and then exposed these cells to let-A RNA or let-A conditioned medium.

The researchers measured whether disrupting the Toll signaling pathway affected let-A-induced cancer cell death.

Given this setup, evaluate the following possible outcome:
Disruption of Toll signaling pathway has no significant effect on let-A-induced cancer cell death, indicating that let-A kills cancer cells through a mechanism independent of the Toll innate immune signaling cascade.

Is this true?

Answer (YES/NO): NO